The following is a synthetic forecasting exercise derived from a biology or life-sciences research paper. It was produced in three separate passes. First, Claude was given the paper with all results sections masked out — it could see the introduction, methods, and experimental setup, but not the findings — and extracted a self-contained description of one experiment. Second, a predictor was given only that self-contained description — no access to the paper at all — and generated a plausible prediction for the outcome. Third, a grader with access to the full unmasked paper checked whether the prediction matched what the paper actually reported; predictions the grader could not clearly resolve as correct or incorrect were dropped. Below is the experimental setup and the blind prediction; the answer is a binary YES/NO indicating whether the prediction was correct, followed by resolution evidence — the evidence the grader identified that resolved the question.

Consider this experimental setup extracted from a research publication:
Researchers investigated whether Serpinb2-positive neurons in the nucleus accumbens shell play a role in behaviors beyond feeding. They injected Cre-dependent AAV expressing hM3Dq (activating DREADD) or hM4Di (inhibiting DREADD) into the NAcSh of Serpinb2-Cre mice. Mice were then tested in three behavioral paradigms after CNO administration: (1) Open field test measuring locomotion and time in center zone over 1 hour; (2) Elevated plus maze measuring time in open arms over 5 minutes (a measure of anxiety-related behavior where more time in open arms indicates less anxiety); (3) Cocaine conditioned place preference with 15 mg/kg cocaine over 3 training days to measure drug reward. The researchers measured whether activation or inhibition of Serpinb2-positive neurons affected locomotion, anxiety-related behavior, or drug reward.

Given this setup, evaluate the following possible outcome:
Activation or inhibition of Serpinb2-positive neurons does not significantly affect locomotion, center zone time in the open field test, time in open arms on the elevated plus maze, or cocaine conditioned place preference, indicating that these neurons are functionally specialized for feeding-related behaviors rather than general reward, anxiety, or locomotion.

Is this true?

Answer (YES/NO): YES